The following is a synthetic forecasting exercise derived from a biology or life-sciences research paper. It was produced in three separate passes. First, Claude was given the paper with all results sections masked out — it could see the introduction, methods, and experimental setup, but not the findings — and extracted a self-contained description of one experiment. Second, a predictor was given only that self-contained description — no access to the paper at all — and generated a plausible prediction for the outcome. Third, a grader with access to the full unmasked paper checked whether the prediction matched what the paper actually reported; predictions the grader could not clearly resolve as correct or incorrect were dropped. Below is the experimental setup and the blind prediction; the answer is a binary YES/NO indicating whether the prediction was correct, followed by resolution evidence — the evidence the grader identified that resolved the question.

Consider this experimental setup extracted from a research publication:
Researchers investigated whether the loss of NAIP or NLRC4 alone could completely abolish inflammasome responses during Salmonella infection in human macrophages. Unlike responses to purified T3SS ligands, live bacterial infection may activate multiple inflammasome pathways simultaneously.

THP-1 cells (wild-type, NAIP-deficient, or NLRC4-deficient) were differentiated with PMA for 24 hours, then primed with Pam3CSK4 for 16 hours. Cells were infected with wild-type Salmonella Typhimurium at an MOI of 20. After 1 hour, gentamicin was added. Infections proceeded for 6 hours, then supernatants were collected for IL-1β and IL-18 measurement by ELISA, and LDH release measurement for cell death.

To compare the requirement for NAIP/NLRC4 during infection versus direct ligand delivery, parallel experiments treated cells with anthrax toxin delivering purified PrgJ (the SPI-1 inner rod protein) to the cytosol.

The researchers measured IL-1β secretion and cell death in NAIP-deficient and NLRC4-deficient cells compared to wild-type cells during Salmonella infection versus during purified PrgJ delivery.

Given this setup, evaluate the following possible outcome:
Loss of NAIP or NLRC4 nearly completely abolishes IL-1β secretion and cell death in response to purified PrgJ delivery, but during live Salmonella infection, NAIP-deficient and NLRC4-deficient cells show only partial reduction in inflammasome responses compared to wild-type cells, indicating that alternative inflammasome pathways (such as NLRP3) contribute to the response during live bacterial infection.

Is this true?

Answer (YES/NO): YES